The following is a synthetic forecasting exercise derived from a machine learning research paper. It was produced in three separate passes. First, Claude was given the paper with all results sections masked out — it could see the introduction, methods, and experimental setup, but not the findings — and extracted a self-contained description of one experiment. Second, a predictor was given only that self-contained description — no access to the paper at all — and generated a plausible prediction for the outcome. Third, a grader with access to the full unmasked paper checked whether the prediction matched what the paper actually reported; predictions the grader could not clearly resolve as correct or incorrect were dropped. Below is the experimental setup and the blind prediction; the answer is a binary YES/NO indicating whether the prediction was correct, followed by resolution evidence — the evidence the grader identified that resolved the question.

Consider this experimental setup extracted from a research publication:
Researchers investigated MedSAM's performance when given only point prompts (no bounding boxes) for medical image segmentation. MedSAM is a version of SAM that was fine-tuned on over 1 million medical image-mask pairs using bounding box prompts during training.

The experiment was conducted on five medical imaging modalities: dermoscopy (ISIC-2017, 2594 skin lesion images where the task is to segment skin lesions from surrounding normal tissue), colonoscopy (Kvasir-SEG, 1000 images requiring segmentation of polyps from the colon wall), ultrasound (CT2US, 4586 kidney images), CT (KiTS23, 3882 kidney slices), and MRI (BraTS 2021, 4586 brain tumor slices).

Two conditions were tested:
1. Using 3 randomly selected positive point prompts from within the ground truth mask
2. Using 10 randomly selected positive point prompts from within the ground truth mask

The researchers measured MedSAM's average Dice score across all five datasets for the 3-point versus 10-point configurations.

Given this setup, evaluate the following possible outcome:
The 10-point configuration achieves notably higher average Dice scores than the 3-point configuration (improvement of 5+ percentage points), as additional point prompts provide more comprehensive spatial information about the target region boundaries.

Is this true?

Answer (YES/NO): YES